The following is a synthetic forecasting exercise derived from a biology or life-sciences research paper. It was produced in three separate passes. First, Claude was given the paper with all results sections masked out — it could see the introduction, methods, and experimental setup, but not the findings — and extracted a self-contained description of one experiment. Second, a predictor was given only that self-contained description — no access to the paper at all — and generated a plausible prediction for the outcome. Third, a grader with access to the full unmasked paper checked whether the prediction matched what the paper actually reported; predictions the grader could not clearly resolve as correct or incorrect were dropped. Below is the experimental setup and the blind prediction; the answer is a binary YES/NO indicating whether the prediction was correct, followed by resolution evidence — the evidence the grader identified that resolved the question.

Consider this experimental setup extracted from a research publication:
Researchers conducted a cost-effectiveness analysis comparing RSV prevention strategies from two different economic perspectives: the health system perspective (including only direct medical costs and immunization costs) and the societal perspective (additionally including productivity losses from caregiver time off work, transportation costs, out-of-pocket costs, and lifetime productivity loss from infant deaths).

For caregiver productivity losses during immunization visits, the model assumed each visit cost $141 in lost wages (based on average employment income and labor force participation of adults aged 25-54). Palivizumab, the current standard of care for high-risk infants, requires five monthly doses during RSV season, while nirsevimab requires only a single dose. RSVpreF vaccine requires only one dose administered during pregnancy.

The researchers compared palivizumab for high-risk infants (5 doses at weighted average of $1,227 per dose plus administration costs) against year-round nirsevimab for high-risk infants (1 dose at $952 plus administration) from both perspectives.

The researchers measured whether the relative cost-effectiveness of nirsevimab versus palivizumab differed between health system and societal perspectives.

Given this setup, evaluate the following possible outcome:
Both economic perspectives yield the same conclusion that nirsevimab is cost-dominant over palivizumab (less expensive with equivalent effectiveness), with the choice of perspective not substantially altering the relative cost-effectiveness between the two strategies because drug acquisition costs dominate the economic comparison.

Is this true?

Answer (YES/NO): NO